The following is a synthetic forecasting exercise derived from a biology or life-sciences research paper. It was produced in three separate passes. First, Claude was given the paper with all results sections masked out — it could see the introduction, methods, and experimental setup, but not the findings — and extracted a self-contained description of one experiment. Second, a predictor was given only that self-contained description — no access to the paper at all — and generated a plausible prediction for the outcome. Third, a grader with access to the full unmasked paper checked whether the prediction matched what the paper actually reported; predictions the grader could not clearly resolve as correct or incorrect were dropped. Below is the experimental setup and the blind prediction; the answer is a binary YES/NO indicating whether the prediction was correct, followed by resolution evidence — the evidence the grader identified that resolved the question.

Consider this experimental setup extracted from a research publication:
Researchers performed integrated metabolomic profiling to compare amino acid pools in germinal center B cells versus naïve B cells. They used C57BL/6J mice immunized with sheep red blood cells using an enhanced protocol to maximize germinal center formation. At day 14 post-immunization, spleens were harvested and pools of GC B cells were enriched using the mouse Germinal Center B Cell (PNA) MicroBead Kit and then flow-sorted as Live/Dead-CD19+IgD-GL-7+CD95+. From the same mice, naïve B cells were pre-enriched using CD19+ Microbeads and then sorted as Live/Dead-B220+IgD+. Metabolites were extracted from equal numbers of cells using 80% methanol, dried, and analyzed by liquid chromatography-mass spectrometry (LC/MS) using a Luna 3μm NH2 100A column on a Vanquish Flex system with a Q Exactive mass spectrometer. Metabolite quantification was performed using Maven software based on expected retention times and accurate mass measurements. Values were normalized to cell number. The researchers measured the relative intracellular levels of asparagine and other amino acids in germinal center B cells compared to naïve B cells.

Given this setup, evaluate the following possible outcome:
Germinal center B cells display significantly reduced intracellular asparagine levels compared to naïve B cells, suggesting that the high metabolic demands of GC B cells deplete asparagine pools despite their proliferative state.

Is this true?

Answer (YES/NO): NO